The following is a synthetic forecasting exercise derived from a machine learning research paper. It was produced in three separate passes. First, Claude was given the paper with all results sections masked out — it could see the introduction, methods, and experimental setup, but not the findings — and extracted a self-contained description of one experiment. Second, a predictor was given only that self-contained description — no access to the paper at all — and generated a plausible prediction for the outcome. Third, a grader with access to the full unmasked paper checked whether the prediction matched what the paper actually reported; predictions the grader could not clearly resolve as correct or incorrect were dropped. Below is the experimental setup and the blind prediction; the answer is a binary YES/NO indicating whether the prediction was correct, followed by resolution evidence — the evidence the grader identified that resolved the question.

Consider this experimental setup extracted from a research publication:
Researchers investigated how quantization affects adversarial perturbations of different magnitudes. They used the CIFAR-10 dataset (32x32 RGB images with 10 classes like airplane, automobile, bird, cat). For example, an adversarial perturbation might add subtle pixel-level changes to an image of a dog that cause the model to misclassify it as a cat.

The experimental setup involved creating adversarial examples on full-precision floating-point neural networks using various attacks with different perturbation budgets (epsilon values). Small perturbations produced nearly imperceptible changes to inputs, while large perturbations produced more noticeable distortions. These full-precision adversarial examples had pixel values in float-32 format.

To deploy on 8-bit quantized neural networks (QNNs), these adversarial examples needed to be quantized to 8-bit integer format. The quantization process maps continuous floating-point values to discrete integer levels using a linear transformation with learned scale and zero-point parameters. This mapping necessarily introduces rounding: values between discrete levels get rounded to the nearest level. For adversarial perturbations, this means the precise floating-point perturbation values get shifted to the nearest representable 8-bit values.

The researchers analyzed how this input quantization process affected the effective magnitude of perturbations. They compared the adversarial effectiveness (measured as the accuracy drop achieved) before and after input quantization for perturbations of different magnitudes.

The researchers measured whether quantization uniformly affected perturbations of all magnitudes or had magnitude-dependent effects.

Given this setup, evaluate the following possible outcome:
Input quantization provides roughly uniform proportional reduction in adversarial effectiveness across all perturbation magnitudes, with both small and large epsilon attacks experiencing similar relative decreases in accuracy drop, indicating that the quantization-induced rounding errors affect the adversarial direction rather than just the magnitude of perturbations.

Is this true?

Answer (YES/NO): NO